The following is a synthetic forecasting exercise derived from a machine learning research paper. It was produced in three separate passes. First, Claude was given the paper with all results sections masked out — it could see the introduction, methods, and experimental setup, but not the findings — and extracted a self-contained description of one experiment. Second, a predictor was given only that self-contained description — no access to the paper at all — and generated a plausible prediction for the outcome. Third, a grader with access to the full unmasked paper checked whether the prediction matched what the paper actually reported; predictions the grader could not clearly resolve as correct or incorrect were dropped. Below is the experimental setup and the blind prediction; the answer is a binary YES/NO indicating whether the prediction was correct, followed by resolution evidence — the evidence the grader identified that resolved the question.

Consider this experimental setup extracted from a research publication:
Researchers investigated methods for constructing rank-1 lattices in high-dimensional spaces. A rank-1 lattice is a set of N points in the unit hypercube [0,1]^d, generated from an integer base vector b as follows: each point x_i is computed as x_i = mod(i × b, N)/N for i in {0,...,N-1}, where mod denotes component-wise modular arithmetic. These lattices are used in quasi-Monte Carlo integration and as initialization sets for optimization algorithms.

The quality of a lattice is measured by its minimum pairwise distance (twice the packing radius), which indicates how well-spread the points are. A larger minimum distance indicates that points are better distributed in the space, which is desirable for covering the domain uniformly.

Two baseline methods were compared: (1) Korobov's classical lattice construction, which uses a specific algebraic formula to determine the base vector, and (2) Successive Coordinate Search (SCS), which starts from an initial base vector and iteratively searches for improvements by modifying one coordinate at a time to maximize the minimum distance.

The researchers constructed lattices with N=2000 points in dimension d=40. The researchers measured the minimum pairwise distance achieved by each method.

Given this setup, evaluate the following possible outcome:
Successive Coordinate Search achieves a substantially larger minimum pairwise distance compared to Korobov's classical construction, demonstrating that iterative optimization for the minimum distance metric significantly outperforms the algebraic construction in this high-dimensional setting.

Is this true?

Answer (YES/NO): YES